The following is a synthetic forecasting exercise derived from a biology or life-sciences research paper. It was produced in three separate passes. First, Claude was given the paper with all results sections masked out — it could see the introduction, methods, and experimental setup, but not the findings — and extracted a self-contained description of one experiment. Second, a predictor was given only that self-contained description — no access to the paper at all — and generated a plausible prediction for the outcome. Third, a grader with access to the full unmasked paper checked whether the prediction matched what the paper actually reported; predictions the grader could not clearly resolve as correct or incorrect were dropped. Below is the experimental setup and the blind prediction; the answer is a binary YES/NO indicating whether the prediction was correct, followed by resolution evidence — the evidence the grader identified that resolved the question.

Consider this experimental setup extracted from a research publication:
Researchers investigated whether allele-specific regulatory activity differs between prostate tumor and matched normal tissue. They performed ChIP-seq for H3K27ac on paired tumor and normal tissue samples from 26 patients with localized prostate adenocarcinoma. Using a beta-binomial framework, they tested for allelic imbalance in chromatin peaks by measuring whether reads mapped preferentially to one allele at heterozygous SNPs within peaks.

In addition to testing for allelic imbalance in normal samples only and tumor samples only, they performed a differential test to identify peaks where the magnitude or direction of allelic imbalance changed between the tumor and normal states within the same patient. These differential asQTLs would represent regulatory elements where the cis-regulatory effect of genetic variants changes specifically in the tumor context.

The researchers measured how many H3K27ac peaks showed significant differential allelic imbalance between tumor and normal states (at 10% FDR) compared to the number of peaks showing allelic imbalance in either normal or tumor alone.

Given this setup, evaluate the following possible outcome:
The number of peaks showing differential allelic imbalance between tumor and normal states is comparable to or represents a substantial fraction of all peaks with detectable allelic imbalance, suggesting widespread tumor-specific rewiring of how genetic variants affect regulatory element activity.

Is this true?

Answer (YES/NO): NO